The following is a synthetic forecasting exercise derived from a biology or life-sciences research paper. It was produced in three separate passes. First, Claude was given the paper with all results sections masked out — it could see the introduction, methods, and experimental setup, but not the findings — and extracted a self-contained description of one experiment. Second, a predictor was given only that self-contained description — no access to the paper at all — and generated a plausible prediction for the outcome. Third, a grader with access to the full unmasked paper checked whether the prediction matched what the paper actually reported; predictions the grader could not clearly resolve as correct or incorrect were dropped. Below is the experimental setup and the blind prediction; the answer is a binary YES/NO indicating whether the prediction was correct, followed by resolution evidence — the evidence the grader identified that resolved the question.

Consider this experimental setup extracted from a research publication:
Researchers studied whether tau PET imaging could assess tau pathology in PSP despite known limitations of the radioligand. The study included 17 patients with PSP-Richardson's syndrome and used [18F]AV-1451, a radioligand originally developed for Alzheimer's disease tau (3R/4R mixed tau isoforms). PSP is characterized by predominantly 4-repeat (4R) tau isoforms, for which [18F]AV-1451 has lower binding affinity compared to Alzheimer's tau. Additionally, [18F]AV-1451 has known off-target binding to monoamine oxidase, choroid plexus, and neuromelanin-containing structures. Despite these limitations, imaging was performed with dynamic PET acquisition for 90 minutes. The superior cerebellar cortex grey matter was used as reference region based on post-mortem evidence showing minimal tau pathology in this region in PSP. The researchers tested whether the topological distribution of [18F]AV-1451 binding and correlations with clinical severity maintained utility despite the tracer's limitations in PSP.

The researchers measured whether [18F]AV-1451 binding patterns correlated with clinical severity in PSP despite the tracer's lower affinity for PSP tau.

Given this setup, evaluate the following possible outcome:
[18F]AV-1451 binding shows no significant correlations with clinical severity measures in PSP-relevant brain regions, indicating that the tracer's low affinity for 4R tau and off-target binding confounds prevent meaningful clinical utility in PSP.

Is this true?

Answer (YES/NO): NO